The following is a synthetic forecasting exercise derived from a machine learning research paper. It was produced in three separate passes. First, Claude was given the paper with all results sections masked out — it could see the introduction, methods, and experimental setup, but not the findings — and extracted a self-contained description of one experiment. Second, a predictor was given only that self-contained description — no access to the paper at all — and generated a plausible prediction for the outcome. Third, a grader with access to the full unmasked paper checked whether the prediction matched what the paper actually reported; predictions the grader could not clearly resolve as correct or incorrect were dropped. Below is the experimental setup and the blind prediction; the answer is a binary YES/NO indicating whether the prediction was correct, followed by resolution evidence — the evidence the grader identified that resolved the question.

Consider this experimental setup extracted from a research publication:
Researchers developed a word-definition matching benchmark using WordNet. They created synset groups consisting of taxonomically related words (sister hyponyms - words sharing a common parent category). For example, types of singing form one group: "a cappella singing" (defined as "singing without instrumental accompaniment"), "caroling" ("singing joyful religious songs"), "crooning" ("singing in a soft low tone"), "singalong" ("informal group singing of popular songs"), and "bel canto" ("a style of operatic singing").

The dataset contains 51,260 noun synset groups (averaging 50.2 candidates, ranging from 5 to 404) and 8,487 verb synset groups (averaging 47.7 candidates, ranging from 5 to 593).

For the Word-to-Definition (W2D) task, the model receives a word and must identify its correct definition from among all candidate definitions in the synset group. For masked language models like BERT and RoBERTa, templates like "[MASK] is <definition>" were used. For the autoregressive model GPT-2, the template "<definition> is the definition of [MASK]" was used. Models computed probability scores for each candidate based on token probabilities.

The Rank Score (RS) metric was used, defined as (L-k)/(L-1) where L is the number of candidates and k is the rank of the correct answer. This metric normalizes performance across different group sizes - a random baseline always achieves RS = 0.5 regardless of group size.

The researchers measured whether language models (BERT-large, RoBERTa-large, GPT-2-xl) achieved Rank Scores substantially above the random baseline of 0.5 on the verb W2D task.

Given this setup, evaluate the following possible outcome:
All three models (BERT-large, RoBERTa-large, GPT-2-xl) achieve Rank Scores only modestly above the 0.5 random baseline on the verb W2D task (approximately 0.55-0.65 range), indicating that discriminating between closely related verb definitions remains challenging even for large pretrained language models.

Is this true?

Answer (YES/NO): NO